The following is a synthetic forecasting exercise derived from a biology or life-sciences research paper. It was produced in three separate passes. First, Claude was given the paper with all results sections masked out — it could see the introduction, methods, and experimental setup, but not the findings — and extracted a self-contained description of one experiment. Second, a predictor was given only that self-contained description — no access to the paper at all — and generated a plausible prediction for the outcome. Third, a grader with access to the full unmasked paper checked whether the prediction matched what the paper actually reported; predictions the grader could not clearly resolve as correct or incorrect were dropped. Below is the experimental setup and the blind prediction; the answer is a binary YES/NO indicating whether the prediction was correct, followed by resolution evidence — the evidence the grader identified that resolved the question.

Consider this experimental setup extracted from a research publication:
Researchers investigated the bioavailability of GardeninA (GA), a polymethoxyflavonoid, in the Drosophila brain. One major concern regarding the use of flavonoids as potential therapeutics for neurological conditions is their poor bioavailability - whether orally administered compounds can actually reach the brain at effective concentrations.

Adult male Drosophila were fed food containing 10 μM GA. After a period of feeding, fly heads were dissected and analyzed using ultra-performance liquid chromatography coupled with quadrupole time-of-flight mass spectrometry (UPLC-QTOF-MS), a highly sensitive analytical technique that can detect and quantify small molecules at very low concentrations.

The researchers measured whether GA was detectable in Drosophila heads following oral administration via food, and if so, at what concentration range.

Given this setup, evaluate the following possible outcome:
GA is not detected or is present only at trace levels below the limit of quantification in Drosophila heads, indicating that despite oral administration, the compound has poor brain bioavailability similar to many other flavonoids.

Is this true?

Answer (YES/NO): NO